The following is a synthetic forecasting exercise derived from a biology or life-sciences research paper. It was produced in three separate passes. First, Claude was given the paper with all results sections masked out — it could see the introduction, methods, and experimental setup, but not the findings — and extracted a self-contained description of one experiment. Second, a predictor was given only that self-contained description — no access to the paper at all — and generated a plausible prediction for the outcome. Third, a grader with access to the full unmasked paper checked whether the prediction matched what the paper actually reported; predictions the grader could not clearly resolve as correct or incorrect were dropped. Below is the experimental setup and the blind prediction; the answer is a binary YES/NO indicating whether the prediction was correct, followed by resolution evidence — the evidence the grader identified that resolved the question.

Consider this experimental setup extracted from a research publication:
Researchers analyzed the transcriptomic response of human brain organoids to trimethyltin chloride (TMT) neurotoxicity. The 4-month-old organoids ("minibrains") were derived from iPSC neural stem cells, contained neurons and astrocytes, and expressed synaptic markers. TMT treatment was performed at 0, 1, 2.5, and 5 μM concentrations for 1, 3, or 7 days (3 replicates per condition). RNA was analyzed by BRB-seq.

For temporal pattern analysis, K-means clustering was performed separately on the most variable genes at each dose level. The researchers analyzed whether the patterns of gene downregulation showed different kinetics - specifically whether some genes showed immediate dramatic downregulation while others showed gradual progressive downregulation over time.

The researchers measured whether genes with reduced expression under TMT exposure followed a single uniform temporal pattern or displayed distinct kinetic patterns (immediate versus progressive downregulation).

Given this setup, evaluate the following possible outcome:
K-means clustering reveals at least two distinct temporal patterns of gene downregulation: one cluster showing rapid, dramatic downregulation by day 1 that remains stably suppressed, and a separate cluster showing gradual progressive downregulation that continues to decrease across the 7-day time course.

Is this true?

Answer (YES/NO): YES